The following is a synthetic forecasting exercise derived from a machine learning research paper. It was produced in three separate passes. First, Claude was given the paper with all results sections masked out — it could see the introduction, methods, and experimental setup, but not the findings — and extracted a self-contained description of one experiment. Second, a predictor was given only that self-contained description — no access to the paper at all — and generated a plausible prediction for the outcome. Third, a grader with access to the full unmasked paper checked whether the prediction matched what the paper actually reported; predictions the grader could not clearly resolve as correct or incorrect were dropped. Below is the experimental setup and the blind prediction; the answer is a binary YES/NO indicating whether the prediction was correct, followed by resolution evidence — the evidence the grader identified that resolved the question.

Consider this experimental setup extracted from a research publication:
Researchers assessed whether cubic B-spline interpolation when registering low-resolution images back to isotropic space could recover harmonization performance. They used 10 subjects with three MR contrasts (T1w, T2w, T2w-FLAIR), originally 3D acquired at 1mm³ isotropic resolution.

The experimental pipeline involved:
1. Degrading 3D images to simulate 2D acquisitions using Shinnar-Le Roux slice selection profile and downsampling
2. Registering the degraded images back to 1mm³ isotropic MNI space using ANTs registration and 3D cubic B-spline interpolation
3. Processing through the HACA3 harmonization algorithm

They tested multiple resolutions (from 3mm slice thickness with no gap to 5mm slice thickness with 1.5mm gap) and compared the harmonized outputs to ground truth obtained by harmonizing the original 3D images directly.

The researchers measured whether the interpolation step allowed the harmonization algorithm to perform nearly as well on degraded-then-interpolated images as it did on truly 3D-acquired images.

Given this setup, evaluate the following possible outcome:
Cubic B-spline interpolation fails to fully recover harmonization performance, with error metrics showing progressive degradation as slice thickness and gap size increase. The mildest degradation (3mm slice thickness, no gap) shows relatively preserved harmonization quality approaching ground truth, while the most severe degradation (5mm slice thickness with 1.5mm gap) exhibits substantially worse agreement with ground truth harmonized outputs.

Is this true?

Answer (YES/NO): NO